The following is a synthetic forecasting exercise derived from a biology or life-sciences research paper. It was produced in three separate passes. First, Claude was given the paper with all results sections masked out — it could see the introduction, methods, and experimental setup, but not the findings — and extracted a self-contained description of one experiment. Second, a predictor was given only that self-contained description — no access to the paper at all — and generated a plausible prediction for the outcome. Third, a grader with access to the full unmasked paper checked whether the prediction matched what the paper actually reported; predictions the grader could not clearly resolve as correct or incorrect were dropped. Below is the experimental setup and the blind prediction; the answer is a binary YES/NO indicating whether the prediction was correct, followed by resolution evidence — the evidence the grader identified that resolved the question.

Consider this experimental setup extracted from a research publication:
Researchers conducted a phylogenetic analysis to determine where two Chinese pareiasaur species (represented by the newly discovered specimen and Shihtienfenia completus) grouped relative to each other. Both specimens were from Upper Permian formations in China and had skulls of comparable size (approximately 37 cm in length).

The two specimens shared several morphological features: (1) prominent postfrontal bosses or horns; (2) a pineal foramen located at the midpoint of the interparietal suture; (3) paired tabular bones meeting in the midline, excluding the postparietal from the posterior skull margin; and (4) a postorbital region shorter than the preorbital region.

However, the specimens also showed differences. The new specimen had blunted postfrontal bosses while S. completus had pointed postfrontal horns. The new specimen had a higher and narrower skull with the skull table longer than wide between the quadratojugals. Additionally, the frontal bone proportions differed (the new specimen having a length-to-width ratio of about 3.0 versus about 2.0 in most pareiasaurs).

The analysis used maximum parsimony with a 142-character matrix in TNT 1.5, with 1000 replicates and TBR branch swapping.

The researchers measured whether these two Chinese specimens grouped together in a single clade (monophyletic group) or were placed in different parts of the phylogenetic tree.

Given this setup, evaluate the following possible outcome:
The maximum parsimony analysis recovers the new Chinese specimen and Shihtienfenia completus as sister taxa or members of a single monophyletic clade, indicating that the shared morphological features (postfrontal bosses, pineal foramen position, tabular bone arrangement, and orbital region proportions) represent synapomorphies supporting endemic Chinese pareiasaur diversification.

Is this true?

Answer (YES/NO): YES